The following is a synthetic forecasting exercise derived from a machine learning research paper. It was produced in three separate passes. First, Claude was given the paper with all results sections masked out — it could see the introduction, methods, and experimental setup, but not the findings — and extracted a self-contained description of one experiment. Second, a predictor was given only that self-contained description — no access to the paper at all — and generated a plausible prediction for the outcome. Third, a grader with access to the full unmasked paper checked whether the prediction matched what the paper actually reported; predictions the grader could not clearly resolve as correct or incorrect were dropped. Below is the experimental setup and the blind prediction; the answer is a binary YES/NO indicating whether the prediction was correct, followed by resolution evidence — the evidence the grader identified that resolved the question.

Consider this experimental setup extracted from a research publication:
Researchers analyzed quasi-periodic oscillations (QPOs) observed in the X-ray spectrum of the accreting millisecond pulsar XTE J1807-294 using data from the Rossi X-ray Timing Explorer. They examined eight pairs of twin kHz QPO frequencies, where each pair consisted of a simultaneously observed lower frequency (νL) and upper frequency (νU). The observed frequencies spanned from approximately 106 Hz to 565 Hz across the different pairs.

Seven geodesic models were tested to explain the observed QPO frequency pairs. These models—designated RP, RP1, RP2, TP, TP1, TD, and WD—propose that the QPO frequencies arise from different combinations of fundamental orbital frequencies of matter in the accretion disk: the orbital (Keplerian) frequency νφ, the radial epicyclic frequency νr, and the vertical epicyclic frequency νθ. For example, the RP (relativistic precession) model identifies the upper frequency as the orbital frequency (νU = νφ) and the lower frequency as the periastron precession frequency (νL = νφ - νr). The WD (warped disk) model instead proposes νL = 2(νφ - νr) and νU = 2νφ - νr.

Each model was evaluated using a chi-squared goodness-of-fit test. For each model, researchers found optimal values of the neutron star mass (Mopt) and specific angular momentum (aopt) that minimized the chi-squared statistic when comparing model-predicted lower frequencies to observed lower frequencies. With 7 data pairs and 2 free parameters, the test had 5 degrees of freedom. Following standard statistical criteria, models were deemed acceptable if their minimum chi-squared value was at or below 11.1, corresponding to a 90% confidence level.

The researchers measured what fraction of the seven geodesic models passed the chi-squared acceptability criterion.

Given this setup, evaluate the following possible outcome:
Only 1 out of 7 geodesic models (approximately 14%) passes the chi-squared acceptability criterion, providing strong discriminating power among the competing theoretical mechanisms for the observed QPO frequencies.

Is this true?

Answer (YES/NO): NO